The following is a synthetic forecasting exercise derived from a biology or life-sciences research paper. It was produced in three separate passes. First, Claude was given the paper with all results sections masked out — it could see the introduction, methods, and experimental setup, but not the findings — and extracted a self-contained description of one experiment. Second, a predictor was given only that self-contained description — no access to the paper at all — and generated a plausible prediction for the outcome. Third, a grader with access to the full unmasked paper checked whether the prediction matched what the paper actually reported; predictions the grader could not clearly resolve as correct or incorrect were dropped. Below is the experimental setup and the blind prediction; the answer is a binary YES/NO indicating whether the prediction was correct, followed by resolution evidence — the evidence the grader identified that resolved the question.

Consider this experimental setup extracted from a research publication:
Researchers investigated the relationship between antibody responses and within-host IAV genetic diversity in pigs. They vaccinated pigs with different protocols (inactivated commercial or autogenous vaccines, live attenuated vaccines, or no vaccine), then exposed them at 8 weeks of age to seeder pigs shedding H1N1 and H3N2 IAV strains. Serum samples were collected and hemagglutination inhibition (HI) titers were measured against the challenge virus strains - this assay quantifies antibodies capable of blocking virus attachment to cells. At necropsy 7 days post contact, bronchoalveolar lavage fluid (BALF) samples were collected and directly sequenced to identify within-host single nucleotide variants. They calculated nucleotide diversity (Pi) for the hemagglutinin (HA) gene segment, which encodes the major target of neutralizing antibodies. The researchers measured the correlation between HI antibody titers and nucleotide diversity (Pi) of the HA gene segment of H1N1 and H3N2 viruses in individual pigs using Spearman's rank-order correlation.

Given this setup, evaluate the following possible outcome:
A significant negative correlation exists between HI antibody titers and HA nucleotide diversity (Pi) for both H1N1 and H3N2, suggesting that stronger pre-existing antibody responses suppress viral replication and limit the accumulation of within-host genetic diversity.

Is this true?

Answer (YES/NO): NO